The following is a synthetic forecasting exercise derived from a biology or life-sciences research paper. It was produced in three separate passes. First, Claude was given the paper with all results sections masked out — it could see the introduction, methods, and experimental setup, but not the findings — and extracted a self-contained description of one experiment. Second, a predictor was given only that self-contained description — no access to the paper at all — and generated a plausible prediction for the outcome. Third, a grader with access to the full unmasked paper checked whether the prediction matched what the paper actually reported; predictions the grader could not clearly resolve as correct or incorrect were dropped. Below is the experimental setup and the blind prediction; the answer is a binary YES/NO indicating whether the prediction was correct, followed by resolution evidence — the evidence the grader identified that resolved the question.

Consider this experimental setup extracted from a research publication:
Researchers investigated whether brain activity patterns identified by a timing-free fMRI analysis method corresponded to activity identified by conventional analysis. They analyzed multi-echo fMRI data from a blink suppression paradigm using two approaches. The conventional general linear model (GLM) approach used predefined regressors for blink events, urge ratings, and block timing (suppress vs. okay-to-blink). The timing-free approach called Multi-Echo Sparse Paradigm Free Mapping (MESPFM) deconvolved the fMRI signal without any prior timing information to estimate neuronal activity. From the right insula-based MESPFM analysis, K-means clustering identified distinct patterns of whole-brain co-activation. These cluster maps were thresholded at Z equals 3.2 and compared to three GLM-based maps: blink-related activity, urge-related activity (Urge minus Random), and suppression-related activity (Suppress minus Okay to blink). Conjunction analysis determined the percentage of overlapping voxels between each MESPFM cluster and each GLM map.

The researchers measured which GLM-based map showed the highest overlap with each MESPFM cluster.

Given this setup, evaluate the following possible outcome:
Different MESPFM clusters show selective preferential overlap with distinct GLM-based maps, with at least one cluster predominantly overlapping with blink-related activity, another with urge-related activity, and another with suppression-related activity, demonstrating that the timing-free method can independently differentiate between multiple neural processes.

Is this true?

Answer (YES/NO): NO